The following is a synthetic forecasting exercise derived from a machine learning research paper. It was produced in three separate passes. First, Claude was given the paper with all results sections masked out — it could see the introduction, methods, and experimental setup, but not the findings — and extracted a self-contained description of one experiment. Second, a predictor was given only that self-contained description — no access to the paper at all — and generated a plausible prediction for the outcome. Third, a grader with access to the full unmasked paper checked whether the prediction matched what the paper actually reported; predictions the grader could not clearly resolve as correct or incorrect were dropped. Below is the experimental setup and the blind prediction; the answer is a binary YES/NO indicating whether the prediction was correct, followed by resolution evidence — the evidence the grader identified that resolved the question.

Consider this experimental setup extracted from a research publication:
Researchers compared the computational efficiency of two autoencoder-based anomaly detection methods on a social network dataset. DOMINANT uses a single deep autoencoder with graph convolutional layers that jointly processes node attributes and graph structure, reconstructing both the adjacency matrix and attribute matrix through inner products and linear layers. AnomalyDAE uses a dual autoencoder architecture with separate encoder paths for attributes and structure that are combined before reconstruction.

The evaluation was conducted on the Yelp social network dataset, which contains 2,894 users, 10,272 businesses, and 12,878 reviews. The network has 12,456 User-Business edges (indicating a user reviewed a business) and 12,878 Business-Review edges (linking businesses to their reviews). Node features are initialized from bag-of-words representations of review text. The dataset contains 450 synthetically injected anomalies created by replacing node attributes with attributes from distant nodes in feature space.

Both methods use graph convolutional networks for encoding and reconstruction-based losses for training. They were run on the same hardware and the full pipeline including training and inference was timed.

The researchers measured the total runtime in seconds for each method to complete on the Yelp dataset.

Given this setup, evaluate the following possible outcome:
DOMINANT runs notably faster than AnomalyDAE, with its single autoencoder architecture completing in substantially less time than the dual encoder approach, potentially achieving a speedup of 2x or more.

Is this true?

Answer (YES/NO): YES